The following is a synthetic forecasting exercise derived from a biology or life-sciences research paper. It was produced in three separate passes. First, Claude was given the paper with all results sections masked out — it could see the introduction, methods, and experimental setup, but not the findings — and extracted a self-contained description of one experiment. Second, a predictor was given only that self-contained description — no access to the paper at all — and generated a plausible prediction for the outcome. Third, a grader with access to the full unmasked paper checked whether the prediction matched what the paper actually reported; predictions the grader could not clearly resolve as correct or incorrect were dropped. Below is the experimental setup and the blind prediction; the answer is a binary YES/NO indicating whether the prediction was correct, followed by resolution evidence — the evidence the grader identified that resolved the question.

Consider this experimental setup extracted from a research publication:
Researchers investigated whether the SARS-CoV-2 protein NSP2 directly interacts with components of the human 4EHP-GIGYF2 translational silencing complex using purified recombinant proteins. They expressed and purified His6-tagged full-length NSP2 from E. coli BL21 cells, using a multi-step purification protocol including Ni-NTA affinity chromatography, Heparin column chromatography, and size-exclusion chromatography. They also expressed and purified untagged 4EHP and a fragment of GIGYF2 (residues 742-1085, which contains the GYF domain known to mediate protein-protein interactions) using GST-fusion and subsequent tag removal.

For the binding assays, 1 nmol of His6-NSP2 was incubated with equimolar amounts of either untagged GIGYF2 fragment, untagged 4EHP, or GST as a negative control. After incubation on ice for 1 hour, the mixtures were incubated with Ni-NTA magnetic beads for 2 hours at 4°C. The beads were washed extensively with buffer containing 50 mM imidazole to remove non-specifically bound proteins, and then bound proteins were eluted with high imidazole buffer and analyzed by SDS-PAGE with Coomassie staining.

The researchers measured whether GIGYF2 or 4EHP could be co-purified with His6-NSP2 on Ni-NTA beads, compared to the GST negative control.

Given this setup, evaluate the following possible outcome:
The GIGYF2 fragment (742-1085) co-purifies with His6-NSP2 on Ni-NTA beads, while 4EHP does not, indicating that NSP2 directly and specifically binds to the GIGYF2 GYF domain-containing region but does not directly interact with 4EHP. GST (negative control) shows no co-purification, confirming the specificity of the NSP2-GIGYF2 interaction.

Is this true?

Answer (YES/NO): NO